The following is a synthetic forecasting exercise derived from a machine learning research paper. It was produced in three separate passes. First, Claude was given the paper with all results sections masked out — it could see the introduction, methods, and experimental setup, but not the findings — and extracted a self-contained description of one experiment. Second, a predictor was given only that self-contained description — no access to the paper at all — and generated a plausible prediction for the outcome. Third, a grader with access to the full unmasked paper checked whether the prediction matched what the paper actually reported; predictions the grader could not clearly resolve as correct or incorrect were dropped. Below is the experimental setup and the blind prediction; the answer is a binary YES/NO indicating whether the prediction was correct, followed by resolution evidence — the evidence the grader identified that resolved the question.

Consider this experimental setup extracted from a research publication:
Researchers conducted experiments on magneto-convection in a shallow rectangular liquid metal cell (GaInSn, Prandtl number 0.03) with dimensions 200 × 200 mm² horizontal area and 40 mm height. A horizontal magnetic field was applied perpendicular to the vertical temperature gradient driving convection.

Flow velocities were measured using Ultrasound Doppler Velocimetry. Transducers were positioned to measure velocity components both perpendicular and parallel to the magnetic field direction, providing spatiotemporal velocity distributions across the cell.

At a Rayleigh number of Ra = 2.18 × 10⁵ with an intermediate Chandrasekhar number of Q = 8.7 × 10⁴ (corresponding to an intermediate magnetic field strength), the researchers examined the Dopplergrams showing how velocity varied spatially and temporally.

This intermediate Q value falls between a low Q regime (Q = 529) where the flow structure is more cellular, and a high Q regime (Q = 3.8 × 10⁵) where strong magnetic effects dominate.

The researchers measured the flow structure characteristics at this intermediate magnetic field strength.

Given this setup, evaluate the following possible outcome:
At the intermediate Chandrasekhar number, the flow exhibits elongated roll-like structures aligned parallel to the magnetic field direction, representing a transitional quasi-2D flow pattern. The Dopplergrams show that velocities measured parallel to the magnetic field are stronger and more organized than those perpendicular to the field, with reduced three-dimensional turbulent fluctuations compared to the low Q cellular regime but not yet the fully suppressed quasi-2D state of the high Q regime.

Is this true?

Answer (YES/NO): NO